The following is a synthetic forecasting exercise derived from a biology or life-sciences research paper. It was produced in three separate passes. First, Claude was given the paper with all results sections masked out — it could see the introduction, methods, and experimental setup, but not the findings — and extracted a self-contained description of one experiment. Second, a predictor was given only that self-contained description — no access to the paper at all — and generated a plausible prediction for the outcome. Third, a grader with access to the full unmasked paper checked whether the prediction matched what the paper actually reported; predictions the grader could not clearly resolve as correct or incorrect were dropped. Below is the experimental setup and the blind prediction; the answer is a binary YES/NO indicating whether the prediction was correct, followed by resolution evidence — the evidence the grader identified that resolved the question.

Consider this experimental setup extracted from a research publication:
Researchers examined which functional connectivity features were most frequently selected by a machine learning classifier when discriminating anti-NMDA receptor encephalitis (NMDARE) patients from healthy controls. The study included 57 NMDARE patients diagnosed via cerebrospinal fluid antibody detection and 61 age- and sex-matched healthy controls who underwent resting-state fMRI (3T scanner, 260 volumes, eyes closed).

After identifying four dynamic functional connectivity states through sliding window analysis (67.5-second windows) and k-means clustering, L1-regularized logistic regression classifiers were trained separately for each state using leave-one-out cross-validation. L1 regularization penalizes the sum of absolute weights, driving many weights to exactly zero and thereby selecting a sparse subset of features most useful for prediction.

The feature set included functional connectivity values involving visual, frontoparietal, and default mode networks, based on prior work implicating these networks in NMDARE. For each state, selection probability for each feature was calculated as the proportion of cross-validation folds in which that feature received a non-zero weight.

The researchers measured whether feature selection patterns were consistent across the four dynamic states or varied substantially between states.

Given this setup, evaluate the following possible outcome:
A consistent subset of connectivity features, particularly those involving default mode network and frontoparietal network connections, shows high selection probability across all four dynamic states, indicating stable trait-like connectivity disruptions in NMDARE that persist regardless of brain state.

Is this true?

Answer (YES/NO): NO